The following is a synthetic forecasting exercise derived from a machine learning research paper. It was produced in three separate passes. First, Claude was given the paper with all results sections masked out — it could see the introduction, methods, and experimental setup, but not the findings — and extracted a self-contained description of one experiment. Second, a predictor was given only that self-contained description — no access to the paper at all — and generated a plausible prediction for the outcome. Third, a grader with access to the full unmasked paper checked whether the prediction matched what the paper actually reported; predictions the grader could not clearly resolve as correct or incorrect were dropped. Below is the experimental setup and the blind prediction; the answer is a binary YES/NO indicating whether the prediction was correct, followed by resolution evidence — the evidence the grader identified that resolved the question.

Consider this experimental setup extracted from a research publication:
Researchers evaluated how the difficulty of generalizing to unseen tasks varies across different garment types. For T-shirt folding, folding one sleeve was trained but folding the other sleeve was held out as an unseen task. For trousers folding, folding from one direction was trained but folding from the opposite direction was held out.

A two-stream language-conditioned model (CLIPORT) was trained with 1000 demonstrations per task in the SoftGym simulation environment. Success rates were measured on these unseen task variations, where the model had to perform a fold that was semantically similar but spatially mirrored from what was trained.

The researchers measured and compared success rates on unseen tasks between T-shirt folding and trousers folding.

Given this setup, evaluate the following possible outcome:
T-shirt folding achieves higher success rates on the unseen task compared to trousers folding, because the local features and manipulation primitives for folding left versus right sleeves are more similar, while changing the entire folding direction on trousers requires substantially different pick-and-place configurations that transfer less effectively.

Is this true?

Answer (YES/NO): YES